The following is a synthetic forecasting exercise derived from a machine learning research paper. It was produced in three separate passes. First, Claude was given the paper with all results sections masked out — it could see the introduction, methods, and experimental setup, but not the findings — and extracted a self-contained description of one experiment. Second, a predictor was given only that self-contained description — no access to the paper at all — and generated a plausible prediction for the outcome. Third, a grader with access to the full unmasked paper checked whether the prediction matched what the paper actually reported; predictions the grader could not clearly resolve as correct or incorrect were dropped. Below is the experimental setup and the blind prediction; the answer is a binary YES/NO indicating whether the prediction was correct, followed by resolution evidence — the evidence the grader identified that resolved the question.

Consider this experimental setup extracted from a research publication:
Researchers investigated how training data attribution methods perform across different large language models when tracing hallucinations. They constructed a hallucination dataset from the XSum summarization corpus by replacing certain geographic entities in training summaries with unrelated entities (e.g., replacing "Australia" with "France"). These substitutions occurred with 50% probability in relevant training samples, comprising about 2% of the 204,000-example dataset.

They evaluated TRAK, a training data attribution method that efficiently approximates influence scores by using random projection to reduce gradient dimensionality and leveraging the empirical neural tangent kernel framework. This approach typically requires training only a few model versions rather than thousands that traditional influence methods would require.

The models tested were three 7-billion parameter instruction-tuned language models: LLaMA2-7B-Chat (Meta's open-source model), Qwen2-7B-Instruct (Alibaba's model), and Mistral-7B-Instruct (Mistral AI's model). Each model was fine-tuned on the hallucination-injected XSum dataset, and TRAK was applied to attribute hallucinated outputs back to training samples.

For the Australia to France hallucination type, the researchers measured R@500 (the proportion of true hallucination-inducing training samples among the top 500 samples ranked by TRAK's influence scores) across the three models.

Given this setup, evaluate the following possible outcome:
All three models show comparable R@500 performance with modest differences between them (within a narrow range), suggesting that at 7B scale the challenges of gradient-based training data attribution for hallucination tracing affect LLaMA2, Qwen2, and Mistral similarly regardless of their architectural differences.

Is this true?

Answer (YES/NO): YES